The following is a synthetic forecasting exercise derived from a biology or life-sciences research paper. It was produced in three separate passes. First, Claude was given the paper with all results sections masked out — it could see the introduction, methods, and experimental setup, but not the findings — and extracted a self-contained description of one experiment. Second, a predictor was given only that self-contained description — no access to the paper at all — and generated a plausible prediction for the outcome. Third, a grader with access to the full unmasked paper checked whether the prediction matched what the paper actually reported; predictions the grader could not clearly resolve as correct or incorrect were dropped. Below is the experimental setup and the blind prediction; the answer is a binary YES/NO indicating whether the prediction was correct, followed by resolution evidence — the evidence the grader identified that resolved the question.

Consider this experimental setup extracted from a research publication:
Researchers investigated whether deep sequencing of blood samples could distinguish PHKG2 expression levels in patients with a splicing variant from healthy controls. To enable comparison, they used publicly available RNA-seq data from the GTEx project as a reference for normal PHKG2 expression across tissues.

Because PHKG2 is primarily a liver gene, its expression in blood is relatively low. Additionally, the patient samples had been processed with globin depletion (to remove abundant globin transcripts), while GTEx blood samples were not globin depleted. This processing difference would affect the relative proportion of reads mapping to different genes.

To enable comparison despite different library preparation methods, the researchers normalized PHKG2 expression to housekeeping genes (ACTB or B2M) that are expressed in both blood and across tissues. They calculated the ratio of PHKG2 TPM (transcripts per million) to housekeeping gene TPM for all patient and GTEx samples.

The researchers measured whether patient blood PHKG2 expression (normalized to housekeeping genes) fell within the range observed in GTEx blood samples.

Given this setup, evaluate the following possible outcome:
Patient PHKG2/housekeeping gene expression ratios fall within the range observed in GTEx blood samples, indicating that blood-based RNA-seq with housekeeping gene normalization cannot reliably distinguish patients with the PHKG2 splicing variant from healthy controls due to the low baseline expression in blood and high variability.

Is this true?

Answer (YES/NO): YES